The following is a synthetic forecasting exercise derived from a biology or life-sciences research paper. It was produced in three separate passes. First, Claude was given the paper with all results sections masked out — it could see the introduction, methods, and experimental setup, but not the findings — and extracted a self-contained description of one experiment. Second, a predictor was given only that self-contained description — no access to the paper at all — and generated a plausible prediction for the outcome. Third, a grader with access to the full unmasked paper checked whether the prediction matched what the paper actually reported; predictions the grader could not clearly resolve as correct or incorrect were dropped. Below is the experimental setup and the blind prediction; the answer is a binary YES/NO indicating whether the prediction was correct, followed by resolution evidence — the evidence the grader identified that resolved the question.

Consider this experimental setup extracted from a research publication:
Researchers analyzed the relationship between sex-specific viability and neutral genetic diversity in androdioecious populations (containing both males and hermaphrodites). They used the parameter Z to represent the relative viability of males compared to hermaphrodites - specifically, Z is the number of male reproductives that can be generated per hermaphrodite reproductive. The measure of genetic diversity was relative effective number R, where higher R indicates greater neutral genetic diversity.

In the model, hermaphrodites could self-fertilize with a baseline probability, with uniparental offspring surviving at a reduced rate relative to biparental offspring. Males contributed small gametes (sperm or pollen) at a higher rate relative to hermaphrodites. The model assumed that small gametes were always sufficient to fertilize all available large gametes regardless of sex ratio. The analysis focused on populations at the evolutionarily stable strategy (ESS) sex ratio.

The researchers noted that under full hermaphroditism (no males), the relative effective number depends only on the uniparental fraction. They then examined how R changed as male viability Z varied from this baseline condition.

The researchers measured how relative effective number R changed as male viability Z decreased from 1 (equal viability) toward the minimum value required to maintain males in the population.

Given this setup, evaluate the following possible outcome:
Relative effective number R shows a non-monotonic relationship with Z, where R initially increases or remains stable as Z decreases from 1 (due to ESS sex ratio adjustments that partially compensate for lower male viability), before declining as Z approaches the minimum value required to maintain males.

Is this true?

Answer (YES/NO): NO